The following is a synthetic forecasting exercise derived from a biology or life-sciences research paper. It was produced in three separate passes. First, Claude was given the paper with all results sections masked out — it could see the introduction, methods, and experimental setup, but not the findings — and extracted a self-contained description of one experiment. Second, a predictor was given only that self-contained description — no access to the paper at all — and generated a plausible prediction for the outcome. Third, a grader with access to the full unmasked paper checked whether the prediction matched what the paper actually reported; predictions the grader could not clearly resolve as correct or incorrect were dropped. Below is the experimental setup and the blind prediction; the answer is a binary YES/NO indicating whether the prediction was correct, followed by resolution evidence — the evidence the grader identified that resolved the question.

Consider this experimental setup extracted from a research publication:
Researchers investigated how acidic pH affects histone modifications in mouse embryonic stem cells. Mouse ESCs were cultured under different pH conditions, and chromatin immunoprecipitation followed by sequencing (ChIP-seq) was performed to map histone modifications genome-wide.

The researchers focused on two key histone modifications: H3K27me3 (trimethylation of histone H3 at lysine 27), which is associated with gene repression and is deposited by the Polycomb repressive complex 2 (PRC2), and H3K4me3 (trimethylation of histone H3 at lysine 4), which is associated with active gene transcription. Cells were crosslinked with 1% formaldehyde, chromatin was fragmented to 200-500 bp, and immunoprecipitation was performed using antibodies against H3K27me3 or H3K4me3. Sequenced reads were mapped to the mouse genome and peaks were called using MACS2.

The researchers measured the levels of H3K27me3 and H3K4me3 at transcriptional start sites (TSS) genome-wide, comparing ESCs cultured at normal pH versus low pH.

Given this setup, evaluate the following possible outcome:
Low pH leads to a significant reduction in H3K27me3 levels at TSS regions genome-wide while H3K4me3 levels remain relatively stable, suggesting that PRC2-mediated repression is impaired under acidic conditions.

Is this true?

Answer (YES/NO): YES